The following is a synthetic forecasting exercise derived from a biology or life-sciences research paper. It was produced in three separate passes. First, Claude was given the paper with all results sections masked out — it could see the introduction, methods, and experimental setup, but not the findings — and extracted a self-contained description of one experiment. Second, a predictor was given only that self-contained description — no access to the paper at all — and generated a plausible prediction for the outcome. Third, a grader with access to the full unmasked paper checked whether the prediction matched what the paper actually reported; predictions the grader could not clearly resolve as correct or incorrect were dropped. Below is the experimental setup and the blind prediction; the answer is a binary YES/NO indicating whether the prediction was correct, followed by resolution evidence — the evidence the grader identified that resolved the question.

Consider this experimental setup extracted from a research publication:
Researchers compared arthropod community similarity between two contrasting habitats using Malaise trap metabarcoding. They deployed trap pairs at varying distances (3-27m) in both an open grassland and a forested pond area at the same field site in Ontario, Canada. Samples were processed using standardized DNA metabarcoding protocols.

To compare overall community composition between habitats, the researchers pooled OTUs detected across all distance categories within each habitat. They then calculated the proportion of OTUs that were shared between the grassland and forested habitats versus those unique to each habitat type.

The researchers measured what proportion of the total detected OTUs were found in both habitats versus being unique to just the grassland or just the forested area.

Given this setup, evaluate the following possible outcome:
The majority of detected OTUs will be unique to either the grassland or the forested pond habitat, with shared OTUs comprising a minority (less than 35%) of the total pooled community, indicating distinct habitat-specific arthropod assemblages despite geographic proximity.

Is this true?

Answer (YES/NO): YES